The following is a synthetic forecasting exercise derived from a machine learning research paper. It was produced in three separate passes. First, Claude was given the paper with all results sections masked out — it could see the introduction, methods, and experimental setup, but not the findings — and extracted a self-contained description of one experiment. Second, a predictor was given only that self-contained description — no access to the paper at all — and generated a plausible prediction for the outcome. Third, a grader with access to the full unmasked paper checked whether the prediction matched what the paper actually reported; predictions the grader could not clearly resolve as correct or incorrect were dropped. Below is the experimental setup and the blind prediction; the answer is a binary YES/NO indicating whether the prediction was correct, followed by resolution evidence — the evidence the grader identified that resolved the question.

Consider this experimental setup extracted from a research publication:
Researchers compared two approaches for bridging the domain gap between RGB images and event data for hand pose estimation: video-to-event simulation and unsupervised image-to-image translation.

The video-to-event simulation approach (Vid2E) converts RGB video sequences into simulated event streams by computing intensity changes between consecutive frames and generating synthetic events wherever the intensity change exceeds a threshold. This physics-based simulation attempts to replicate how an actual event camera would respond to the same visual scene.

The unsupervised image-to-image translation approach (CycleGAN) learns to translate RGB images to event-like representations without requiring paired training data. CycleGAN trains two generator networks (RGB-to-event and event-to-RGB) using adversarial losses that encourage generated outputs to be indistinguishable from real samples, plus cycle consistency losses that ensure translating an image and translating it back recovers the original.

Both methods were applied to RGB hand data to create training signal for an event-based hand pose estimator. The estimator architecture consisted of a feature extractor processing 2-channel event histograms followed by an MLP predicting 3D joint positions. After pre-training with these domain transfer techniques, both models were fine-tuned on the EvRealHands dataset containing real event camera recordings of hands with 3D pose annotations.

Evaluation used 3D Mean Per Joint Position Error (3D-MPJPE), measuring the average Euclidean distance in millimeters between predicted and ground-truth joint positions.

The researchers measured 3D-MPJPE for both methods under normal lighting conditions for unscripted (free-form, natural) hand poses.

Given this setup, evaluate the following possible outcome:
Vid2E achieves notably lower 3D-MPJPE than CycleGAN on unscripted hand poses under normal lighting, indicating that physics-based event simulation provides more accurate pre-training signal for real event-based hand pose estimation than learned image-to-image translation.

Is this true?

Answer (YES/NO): NO